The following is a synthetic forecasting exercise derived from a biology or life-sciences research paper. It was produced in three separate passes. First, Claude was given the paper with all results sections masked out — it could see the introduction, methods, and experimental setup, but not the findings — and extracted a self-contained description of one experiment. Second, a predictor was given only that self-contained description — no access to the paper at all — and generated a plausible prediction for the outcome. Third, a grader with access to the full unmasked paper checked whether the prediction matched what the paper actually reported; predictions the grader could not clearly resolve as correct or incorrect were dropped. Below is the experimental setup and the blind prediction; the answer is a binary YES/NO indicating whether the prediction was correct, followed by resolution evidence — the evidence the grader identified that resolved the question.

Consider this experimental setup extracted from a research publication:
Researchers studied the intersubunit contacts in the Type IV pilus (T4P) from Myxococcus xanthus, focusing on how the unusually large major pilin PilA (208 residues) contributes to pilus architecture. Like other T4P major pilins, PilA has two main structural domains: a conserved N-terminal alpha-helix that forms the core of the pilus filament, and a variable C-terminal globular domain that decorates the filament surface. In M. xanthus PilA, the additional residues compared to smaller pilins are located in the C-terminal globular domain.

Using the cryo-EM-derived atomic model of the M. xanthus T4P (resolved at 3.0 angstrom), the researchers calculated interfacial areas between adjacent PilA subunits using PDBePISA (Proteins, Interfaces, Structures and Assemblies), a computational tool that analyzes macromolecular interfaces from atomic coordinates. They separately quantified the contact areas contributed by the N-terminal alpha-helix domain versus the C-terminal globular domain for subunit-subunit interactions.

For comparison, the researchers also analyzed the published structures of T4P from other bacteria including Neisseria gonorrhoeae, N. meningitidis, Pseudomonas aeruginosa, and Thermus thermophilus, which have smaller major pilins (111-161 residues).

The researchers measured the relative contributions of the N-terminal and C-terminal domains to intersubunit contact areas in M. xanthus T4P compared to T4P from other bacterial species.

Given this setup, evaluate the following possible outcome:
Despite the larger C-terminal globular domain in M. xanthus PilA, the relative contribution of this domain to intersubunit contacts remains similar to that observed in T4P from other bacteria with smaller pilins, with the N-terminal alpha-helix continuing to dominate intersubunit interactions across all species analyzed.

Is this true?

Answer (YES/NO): NO